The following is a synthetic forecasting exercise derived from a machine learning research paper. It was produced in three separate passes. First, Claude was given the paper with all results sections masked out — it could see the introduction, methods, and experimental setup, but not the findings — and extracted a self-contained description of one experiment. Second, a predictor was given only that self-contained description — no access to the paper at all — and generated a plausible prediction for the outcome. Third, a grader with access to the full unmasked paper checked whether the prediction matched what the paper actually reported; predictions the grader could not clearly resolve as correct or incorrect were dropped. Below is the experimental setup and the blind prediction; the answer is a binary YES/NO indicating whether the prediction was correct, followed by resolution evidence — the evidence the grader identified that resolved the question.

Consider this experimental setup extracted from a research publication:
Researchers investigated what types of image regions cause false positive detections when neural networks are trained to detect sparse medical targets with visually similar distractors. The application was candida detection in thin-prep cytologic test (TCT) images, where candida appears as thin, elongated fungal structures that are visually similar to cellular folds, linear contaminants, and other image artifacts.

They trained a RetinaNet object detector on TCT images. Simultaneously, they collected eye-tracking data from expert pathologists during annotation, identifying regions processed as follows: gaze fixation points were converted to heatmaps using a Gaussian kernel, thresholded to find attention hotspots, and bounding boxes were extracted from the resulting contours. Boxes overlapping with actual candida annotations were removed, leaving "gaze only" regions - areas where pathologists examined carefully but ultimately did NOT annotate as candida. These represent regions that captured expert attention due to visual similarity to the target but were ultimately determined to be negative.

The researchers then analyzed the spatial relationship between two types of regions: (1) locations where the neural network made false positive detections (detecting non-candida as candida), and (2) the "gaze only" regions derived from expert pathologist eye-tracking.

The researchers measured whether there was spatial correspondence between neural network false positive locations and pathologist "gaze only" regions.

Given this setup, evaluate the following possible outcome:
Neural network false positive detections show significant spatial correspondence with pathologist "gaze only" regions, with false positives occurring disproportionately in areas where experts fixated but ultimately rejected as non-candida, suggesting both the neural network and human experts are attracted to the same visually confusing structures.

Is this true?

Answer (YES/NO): YES